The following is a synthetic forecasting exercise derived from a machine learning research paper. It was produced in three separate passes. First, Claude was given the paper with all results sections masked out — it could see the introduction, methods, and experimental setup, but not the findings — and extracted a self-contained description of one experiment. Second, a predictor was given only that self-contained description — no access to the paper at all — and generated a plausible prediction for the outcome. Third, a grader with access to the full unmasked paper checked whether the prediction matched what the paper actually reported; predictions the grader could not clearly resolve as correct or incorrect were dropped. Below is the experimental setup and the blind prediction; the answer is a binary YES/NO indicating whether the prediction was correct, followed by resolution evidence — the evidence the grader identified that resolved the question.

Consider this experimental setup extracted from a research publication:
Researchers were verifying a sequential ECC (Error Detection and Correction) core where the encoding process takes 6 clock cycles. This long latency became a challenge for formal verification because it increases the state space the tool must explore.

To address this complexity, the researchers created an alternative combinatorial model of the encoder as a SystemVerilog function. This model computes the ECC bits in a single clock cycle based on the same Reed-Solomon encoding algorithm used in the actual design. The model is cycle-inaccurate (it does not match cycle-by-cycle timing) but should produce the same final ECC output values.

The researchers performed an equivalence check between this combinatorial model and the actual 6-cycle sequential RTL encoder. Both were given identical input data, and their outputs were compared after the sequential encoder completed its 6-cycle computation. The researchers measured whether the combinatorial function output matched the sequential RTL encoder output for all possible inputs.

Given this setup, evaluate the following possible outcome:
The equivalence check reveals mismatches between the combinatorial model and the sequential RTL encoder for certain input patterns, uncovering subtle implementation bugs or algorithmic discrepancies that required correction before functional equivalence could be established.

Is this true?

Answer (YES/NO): NO